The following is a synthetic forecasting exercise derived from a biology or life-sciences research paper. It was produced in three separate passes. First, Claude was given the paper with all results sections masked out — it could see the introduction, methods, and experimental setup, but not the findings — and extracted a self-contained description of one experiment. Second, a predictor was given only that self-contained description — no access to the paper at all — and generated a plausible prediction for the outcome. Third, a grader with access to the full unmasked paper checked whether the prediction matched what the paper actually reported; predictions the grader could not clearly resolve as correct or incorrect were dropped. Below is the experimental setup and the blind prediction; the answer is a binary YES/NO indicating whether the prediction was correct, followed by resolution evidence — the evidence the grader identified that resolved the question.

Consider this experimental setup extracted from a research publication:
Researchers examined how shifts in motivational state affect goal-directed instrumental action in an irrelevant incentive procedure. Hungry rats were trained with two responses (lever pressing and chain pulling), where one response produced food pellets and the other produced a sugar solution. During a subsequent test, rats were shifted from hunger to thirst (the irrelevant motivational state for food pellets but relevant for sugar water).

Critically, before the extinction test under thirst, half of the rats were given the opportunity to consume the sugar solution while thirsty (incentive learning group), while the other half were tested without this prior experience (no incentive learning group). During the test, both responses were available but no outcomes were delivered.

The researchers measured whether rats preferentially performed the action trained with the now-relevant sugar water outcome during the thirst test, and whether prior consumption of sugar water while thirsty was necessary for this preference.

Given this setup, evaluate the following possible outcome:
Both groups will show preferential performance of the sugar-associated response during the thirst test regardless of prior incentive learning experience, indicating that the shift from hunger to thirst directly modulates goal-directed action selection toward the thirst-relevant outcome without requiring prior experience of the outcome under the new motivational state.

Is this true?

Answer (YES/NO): NO